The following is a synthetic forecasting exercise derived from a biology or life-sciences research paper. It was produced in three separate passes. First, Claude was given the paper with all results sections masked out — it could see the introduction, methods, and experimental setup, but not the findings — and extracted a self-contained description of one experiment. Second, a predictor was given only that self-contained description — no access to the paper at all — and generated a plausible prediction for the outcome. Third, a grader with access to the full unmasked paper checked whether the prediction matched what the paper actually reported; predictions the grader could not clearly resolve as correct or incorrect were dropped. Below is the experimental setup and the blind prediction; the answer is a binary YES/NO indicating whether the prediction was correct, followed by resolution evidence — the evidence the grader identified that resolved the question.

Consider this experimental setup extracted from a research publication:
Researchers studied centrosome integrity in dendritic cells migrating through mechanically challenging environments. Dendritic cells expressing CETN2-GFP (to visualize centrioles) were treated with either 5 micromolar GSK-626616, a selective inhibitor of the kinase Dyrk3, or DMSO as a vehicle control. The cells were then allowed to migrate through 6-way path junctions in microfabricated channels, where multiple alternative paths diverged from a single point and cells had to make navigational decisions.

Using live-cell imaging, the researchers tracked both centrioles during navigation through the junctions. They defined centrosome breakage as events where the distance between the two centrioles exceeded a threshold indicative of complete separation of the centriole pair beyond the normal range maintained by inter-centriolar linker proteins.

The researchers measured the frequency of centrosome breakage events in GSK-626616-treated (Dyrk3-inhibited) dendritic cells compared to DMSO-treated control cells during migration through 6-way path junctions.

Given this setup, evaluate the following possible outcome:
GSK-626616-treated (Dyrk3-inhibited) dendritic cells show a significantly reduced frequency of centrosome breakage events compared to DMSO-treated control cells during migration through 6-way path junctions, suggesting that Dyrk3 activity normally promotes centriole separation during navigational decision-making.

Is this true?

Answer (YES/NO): NO